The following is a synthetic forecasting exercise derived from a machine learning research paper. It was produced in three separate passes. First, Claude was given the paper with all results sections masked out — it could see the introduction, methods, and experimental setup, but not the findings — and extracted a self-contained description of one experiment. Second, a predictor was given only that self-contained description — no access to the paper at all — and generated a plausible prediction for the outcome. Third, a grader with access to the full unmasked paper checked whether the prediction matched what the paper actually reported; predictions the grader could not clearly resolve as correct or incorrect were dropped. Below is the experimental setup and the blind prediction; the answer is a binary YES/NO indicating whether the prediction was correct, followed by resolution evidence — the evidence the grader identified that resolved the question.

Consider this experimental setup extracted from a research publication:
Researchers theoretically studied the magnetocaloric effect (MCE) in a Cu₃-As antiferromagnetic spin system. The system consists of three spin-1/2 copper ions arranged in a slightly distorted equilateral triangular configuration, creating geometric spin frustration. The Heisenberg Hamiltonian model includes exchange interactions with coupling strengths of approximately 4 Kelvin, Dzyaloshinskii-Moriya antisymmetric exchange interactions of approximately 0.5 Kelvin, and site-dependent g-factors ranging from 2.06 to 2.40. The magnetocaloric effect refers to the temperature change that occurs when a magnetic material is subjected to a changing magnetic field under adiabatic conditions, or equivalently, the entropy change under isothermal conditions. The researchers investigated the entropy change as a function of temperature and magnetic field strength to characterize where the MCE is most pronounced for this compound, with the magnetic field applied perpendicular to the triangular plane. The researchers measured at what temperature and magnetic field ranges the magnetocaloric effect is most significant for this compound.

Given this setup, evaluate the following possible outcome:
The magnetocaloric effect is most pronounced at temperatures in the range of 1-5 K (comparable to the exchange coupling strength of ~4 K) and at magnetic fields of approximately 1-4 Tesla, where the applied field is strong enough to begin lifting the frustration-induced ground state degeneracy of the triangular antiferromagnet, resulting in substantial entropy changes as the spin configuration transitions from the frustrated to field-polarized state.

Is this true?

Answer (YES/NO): NO